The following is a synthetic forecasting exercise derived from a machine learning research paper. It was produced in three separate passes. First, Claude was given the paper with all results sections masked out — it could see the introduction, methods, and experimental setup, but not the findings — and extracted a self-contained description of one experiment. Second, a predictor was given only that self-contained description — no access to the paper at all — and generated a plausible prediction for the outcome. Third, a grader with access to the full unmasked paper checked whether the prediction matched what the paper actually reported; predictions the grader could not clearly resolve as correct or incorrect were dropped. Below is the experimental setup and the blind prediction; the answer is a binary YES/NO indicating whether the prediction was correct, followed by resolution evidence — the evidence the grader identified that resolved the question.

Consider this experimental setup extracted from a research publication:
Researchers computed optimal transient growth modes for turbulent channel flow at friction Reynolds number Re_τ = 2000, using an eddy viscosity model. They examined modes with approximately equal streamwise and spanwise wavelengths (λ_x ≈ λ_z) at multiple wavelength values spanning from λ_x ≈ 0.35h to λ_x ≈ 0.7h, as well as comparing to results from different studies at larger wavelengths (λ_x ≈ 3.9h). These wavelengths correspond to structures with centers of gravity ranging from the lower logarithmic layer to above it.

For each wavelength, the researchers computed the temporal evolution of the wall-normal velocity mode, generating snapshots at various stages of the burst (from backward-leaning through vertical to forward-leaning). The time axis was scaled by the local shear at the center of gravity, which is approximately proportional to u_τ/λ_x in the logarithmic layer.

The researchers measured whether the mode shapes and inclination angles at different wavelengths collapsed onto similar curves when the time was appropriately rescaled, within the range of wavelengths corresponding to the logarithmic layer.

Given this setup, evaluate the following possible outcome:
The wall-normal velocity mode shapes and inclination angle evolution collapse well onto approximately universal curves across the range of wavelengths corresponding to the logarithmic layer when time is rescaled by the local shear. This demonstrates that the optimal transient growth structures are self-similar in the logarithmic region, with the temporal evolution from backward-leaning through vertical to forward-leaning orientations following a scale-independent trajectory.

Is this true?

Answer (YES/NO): YES